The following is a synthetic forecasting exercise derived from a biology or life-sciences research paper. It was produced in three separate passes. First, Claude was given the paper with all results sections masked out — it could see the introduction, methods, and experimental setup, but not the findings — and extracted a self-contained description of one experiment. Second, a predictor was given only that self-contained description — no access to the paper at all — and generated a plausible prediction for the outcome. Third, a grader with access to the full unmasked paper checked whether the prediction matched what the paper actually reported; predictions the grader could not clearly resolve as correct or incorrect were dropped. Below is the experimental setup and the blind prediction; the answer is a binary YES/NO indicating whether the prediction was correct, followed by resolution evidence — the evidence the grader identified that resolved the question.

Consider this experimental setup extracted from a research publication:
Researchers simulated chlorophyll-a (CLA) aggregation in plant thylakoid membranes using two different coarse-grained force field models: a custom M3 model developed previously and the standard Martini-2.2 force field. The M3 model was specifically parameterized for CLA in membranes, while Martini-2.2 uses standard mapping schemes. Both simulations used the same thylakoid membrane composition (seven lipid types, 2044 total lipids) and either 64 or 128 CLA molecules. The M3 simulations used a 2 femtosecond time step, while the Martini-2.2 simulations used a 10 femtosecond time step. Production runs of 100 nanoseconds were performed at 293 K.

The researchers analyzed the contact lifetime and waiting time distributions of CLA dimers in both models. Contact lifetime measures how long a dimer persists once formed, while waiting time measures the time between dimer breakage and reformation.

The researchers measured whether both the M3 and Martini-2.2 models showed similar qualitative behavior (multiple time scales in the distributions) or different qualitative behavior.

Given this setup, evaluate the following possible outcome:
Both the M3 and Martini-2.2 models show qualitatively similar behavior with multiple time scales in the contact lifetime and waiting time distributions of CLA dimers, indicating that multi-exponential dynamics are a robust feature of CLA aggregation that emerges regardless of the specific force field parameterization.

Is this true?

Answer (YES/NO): YES